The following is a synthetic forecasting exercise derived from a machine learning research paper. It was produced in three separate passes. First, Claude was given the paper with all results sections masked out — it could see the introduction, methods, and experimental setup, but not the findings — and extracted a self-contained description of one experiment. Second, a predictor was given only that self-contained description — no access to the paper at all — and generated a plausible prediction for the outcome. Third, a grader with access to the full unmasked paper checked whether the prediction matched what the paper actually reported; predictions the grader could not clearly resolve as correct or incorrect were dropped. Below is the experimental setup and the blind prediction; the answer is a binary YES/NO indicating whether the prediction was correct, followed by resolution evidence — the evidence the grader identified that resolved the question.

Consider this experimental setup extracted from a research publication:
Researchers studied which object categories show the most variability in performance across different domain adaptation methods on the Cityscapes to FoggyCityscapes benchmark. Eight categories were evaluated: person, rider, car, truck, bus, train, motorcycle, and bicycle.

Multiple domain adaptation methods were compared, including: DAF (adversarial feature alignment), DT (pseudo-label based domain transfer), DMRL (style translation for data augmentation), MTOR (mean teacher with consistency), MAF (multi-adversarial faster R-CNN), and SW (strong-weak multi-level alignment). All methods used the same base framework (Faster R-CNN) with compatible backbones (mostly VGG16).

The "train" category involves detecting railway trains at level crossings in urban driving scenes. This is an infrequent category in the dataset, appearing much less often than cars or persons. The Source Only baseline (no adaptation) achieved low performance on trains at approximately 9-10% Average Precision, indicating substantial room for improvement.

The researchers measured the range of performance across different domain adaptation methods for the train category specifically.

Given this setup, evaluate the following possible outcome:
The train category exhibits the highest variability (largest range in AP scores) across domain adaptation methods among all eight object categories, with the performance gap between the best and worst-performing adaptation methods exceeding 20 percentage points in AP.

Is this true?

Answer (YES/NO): YES